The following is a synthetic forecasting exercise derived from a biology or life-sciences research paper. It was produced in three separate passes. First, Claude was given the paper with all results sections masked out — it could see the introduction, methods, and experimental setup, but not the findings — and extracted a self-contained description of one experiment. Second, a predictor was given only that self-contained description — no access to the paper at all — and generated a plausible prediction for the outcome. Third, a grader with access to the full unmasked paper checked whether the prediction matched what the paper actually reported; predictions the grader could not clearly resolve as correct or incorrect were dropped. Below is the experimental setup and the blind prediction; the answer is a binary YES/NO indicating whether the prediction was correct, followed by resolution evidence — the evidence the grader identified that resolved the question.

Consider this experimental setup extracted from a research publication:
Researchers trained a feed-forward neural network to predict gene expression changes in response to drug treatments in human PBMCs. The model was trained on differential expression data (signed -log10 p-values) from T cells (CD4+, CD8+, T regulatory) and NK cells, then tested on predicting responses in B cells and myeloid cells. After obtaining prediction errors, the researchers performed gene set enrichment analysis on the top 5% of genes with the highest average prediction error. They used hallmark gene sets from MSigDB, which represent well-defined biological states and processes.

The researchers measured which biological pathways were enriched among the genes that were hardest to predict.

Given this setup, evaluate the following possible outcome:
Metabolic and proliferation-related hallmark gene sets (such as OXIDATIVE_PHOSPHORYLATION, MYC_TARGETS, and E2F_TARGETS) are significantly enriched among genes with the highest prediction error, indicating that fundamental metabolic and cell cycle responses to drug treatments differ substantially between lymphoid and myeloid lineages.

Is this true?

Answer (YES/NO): NO